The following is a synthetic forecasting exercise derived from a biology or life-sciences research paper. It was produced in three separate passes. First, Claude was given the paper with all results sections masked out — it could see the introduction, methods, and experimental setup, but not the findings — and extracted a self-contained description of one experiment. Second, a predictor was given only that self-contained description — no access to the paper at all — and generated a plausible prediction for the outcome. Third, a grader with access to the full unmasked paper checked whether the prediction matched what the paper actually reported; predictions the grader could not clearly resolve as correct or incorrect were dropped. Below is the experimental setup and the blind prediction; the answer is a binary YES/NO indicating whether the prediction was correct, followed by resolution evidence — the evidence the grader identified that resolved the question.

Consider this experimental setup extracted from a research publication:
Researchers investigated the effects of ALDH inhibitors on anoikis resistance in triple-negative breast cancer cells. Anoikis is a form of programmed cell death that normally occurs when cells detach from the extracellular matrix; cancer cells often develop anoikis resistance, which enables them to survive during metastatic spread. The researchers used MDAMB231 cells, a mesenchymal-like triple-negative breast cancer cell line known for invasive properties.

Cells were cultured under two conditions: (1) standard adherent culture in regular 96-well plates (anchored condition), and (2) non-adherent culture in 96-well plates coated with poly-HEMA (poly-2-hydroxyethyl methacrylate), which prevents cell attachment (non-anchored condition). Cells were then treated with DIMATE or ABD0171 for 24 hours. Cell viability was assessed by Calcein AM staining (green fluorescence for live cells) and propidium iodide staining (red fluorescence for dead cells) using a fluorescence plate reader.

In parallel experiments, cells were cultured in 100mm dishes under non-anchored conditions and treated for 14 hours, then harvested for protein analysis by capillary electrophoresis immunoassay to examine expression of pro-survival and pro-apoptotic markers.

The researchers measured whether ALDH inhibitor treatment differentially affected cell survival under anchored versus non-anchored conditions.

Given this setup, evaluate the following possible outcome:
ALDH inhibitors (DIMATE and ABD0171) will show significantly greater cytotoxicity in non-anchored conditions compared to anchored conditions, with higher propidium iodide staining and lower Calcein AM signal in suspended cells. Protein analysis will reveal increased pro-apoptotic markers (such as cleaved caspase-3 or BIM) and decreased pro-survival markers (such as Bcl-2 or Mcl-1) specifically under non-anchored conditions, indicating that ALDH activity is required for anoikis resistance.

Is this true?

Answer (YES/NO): NO